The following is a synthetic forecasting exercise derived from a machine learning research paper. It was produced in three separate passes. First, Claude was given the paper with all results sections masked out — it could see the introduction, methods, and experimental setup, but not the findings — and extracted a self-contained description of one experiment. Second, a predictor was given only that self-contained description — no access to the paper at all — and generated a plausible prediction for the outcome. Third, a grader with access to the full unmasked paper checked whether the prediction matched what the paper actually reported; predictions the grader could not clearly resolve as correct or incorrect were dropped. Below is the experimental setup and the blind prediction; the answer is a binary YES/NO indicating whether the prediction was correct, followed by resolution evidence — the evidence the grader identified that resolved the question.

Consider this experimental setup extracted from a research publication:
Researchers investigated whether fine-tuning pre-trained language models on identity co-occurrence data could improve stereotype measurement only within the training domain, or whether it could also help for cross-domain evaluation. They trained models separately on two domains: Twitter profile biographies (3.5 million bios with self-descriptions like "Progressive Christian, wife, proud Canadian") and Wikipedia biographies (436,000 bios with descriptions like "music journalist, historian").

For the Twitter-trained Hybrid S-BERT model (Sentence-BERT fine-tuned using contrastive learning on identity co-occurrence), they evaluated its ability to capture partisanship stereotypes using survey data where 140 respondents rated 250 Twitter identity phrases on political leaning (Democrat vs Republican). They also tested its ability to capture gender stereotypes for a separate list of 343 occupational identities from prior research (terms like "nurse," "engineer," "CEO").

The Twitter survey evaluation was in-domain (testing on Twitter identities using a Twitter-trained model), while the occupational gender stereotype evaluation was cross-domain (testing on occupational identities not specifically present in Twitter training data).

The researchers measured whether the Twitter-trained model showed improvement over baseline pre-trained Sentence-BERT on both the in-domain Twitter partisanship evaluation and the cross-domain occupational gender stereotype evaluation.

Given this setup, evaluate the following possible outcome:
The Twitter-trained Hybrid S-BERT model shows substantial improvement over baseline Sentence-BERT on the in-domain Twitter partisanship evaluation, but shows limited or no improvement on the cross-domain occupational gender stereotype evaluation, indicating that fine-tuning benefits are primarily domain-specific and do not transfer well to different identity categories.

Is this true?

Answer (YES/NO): YES